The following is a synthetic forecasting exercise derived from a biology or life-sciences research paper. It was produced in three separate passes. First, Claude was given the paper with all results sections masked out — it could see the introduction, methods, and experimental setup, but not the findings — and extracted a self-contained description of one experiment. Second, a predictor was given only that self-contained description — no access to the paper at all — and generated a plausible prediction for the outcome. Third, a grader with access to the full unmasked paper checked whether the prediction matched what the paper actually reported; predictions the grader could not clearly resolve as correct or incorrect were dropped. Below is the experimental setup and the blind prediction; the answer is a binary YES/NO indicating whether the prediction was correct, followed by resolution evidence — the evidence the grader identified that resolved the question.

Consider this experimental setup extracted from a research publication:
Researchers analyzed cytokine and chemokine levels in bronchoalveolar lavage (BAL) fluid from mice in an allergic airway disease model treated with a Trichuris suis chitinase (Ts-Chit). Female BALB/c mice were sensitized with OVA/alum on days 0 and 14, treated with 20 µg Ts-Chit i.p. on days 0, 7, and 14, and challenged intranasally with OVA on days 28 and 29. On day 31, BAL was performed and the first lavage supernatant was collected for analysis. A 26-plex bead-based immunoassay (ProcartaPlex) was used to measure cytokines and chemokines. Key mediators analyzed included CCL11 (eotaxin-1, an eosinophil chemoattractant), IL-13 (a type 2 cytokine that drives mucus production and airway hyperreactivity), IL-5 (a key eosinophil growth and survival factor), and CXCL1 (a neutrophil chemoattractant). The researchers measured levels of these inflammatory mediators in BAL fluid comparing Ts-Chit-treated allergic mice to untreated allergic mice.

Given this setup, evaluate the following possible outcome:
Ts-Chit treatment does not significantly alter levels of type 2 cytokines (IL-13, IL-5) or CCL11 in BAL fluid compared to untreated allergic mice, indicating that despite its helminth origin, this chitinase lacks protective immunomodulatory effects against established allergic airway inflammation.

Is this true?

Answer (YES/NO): NO